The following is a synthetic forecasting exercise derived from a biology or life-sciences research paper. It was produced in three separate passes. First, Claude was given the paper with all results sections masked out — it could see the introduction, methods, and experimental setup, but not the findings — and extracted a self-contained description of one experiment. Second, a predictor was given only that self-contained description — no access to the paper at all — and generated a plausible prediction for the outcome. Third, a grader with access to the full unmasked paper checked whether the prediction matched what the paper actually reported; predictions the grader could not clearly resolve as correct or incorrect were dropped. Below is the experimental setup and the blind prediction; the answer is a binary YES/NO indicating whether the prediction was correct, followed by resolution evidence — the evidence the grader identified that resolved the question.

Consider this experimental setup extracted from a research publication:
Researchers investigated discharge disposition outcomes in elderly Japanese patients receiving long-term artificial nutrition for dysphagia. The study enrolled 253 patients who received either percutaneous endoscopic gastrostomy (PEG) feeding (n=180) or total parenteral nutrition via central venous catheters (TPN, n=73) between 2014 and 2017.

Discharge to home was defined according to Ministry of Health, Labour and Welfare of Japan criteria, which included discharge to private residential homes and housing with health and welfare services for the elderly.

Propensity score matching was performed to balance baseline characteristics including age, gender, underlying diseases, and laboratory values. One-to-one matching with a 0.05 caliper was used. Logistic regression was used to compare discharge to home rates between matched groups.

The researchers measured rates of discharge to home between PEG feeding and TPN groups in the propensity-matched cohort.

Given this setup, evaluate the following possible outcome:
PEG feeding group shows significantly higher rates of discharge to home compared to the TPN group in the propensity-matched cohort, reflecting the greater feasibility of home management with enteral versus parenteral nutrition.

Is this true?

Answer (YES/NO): NO